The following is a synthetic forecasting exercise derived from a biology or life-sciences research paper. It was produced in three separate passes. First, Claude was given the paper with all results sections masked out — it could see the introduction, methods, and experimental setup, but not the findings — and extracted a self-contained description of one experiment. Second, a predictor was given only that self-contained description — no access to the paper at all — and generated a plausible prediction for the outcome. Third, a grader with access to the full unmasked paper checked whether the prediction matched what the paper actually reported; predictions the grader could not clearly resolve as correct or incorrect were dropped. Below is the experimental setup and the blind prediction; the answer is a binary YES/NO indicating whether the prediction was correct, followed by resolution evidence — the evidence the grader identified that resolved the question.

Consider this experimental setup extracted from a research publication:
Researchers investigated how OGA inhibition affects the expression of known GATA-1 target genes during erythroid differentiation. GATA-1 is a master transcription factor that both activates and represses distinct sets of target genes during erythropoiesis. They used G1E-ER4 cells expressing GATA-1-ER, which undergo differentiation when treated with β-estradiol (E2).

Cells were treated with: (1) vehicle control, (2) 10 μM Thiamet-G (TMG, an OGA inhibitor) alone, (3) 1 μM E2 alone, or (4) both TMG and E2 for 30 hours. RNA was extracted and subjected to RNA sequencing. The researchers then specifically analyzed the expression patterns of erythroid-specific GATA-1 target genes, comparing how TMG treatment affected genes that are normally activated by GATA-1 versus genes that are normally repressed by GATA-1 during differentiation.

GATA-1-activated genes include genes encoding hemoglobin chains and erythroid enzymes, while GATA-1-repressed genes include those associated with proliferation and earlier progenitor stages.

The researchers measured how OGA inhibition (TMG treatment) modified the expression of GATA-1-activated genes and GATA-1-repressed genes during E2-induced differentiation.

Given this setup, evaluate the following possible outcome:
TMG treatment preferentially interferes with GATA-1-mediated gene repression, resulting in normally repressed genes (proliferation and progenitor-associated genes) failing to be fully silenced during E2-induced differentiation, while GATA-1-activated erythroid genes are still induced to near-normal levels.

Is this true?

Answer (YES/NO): NO